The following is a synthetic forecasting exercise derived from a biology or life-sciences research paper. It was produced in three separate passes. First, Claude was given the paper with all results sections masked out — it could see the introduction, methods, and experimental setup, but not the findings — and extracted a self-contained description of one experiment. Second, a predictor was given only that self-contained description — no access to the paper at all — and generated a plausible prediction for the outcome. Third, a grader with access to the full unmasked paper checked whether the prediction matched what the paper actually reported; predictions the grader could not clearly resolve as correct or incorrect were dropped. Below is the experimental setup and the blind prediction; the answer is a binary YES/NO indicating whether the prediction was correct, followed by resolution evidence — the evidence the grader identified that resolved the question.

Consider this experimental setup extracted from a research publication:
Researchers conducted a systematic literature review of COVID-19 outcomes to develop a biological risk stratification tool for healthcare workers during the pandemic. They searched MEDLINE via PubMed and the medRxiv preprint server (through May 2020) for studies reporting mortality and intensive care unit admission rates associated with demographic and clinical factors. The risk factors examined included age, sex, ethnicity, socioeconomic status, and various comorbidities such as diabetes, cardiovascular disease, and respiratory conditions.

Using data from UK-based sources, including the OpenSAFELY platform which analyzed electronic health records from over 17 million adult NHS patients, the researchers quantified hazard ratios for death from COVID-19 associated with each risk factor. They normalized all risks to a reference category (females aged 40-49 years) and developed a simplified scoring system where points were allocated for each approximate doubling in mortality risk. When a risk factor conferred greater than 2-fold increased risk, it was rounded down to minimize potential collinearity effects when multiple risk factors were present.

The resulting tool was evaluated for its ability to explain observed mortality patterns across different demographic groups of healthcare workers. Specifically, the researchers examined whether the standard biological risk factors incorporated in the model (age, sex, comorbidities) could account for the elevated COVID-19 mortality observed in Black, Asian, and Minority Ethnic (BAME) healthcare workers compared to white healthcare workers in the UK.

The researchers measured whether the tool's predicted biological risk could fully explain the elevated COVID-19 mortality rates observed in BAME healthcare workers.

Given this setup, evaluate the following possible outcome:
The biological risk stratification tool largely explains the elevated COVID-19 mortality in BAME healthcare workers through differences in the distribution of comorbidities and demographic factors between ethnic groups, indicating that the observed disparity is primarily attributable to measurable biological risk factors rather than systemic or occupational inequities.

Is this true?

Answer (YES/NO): NO